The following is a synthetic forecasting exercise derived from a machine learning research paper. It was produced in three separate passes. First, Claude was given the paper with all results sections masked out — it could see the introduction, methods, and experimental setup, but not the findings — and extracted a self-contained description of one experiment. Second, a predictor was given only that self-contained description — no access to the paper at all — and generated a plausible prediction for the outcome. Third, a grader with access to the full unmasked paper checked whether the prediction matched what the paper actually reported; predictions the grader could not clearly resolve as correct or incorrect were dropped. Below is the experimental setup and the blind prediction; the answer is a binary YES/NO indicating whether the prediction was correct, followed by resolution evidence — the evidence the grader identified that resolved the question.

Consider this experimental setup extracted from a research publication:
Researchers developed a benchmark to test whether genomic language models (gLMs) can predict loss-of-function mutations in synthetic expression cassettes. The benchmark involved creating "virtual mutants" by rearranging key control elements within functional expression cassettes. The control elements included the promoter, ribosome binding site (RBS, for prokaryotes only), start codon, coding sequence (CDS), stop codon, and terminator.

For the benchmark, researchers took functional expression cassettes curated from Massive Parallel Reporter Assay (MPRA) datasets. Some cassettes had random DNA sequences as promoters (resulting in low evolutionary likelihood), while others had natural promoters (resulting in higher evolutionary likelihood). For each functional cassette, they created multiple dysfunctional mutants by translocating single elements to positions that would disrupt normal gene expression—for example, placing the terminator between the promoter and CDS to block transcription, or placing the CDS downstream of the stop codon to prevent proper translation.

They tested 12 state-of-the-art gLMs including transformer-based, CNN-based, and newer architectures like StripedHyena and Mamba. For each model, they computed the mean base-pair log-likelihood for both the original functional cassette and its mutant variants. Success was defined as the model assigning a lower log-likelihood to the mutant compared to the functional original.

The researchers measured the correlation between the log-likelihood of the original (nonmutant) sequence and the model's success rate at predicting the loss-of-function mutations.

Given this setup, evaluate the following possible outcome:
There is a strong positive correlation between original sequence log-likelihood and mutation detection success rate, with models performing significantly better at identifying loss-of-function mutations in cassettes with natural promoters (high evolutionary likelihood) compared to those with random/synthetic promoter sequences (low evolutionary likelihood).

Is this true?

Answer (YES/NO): YES